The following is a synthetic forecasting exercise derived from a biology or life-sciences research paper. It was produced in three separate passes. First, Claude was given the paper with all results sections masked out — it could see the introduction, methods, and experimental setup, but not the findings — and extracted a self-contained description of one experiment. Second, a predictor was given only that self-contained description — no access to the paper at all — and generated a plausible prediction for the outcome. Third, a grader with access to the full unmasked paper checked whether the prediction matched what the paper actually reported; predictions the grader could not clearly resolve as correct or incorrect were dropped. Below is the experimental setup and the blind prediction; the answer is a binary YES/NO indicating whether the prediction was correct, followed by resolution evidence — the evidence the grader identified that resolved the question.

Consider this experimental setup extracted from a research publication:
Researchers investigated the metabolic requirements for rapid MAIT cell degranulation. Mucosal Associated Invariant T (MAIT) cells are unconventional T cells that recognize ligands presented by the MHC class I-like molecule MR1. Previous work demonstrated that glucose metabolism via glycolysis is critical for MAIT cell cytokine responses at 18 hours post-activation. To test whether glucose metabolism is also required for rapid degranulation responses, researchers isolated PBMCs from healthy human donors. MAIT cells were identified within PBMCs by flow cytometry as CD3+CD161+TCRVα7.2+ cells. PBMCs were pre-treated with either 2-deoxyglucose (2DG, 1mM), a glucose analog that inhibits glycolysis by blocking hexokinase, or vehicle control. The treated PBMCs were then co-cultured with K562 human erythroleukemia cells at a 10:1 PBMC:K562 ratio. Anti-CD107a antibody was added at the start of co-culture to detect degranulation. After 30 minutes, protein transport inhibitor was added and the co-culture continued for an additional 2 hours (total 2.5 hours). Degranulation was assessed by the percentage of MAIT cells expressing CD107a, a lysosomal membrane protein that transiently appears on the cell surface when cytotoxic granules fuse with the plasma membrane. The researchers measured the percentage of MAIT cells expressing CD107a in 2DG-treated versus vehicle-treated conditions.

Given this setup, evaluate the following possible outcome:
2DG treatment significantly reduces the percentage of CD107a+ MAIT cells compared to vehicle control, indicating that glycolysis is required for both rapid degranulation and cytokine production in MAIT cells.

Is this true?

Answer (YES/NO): NO